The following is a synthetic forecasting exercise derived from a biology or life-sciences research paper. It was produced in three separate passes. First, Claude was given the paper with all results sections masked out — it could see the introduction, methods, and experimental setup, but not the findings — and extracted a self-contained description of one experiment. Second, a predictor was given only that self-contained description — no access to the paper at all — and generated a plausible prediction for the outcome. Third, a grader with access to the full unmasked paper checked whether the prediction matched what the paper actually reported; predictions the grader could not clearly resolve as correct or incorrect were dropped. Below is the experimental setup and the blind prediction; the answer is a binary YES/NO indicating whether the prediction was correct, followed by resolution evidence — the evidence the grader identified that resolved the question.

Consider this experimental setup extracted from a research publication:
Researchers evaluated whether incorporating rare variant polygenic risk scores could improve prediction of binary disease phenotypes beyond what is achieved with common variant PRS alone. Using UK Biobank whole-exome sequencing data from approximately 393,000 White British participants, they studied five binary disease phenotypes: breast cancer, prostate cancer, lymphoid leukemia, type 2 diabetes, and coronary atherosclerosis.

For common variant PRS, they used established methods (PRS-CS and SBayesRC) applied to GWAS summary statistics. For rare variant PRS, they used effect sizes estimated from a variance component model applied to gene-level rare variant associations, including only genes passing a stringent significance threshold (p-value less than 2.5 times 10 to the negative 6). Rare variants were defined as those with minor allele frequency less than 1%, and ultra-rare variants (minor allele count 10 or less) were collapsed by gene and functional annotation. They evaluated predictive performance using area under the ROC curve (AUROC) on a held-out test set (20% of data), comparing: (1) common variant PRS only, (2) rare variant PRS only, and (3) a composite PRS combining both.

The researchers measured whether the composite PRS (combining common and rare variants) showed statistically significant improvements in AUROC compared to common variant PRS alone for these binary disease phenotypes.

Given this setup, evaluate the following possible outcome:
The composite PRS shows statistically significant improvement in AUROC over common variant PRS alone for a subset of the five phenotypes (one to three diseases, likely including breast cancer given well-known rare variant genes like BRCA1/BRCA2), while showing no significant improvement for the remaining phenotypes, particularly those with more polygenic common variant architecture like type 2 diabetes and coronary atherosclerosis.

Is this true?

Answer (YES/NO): NO